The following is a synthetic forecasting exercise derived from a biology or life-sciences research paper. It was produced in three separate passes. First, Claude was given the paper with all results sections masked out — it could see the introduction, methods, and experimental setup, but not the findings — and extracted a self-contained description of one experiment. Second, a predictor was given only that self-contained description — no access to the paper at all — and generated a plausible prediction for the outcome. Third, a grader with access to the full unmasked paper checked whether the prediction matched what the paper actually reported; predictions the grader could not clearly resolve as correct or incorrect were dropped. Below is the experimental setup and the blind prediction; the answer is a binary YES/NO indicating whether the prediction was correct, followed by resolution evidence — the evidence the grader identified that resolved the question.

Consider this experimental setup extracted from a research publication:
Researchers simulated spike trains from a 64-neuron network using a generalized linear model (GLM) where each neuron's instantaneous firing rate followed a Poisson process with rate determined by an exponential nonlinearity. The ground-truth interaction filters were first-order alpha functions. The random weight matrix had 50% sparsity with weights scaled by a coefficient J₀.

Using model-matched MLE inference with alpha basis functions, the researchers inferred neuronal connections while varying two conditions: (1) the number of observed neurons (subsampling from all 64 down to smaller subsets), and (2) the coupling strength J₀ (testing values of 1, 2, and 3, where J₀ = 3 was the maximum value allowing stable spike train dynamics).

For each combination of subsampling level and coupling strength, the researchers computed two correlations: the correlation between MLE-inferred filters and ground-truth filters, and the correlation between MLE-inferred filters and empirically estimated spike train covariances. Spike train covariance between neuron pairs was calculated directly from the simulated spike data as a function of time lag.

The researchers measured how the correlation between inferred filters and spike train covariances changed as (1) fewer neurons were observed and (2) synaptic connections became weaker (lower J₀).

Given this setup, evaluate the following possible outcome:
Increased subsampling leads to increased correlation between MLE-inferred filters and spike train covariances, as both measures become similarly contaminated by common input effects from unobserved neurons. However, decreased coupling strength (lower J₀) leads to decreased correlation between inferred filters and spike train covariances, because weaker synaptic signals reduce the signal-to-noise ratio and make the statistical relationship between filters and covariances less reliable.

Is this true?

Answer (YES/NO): NO